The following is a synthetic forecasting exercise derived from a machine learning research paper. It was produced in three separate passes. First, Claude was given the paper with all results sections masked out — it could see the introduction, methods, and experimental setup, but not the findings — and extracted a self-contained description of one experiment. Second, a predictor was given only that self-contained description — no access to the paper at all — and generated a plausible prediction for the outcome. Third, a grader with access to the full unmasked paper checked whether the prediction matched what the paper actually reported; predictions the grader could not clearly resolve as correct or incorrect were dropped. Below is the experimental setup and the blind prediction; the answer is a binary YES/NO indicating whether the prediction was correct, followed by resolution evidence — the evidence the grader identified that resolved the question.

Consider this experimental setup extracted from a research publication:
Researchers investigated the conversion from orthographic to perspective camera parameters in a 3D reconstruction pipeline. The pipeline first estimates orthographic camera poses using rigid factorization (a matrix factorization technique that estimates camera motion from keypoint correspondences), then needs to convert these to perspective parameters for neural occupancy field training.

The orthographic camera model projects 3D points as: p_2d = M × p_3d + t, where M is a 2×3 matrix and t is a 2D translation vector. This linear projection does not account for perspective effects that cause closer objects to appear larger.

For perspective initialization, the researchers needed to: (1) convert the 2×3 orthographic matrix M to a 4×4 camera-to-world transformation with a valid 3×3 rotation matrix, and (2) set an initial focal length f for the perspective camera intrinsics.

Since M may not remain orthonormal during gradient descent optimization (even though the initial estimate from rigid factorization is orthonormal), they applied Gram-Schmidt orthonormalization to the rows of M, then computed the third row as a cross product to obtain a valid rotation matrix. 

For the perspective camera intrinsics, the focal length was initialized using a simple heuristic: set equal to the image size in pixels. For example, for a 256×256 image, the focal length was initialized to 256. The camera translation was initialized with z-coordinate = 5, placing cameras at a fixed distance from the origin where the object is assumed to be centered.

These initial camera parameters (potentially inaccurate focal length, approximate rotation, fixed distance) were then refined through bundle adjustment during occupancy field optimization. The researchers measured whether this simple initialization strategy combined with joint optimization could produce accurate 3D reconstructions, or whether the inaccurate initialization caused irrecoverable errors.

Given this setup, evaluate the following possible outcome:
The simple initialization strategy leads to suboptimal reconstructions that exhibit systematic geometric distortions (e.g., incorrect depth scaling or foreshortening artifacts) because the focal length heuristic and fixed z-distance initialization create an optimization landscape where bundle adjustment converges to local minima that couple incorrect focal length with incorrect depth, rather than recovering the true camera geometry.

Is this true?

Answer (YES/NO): NO